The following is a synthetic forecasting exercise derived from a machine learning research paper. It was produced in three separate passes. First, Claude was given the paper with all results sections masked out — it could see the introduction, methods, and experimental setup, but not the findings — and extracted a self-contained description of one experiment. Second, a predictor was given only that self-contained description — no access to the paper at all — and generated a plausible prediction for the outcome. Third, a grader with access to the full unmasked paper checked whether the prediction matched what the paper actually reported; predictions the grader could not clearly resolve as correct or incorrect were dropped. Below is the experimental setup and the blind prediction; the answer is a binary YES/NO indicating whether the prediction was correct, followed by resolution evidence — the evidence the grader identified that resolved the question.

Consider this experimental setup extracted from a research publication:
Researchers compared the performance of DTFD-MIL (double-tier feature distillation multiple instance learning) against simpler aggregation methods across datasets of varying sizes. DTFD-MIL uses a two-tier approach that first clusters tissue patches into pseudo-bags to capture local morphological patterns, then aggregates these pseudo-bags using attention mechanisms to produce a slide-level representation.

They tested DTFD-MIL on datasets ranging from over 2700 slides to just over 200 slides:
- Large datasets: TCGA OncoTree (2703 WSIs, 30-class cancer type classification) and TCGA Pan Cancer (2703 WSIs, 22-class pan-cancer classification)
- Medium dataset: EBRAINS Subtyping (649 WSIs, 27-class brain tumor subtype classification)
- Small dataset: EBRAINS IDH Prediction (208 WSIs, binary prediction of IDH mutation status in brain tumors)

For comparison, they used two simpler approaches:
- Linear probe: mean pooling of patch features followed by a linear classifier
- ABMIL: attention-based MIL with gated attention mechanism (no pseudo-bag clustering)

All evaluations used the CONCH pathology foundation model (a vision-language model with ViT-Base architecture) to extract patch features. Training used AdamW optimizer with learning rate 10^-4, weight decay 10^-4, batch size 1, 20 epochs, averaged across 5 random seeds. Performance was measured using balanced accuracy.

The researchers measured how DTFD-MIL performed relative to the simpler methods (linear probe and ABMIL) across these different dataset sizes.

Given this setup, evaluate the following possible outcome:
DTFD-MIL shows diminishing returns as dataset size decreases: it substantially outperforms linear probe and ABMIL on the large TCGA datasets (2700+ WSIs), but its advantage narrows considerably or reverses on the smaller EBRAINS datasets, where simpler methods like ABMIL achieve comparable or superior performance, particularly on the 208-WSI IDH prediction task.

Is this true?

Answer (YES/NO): NO